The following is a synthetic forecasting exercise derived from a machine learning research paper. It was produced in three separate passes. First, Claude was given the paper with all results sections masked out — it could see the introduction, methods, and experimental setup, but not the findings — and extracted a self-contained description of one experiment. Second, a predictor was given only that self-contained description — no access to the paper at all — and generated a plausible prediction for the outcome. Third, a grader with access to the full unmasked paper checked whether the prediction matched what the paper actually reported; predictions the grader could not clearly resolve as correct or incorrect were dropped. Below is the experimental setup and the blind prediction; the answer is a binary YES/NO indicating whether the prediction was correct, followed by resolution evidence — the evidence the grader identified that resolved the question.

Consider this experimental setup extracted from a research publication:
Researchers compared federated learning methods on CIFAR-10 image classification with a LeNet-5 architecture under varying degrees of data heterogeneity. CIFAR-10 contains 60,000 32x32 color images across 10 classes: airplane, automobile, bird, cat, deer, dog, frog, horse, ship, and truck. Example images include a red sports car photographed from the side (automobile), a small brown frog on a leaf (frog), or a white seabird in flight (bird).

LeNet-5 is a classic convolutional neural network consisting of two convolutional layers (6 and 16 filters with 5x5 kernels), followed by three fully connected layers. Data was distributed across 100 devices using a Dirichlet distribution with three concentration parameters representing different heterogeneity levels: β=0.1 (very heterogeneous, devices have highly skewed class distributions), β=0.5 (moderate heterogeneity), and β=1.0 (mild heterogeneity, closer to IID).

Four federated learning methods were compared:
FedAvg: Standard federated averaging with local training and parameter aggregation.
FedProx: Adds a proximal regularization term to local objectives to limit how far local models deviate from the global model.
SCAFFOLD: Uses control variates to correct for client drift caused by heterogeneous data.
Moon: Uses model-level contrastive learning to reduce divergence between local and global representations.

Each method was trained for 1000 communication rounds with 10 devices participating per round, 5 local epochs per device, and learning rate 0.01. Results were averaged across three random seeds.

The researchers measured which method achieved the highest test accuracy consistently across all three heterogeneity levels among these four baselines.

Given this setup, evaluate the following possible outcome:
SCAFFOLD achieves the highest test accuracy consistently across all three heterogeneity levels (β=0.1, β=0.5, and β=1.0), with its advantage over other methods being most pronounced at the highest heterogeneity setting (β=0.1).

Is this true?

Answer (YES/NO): NO